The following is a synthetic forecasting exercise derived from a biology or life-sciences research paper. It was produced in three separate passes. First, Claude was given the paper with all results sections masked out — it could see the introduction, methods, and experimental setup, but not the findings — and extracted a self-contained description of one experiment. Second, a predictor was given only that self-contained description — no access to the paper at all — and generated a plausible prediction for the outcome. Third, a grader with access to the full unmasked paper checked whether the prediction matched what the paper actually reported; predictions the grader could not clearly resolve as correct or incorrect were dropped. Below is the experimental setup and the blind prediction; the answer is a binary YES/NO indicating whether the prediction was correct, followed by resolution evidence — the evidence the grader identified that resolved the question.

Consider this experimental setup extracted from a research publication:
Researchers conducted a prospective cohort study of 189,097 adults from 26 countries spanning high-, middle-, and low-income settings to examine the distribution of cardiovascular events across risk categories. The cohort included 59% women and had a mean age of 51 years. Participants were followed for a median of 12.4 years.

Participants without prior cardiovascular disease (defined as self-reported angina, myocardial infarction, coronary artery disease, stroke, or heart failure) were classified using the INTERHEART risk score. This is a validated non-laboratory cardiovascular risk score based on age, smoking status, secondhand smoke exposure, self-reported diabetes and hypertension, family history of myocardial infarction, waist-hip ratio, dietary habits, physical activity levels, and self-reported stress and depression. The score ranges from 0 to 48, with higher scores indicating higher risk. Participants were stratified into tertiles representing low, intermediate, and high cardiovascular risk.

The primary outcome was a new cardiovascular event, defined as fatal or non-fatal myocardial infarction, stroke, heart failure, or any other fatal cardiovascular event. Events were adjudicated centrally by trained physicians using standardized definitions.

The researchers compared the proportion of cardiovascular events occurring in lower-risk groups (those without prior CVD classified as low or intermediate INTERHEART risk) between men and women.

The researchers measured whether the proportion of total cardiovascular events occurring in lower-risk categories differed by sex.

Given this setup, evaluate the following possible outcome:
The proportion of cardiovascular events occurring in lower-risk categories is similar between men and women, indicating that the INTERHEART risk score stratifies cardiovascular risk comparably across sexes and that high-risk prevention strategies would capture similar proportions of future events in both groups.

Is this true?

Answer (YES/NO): NO